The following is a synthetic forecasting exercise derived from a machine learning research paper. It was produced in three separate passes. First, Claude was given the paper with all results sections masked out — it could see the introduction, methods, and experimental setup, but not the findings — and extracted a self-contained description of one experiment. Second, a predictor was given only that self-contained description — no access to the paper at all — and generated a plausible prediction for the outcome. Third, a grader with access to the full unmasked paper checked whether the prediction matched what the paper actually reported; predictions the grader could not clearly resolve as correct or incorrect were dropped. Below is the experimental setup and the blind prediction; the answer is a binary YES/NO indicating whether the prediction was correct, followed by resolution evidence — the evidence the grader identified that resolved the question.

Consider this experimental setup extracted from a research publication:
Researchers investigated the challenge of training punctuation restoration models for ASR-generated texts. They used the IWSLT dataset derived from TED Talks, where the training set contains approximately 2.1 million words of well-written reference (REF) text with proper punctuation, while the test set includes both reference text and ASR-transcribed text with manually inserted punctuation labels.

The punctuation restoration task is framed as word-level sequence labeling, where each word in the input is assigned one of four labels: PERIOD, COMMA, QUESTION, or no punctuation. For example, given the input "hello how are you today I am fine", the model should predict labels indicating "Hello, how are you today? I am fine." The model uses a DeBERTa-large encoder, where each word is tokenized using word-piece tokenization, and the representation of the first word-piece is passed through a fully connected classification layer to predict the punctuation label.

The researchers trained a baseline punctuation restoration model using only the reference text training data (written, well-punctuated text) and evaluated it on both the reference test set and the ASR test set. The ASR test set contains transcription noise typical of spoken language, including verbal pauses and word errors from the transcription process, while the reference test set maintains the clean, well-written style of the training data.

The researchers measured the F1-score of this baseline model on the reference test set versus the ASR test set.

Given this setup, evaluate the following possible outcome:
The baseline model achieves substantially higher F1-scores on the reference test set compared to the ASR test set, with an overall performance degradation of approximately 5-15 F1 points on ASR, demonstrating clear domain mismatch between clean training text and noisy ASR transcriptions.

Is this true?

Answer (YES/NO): YES